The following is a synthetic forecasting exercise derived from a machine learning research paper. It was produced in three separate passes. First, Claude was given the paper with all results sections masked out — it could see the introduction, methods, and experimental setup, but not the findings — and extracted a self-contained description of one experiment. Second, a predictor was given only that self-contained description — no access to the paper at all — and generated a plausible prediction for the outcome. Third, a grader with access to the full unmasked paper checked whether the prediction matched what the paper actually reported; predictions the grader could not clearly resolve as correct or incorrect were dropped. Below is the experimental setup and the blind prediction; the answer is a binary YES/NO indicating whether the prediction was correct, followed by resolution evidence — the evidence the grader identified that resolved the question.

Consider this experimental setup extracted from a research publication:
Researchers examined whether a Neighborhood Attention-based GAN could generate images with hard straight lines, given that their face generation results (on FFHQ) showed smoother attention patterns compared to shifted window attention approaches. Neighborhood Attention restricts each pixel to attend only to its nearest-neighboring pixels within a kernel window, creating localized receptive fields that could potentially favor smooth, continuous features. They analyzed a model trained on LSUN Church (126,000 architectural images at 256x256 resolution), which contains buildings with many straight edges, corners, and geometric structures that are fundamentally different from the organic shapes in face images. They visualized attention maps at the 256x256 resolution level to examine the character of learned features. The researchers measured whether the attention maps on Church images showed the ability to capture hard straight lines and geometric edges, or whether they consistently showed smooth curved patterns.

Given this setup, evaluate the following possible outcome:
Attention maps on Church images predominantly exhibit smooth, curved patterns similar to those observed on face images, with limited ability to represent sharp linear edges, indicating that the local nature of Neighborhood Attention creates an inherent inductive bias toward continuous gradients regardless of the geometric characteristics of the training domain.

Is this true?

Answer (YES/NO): NO